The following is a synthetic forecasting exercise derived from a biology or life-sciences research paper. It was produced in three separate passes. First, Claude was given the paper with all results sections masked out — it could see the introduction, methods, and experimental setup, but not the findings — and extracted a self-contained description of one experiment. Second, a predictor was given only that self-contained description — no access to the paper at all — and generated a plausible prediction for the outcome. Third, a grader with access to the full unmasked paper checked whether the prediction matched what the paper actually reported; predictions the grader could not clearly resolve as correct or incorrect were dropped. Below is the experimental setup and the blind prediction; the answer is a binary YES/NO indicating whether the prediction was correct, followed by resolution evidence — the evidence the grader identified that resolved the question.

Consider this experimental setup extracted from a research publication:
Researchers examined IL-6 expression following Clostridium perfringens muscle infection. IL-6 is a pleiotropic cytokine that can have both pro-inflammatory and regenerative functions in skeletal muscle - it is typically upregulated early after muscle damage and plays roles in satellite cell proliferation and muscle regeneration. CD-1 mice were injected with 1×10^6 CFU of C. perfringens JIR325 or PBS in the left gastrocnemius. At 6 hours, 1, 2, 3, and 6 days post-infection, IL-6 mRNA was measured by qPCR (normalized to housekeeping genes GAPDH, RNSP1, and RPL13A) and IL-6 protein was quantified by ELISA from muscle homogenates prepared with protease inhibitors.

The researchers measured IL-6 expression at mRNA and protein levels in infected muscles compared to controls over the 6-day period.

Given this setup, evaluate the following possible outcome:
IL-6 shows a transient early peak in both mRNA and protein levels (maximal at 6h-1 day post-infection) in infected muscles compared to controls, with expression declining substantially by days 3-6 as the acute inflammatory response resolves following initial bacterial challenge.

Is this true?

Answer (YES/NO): YES